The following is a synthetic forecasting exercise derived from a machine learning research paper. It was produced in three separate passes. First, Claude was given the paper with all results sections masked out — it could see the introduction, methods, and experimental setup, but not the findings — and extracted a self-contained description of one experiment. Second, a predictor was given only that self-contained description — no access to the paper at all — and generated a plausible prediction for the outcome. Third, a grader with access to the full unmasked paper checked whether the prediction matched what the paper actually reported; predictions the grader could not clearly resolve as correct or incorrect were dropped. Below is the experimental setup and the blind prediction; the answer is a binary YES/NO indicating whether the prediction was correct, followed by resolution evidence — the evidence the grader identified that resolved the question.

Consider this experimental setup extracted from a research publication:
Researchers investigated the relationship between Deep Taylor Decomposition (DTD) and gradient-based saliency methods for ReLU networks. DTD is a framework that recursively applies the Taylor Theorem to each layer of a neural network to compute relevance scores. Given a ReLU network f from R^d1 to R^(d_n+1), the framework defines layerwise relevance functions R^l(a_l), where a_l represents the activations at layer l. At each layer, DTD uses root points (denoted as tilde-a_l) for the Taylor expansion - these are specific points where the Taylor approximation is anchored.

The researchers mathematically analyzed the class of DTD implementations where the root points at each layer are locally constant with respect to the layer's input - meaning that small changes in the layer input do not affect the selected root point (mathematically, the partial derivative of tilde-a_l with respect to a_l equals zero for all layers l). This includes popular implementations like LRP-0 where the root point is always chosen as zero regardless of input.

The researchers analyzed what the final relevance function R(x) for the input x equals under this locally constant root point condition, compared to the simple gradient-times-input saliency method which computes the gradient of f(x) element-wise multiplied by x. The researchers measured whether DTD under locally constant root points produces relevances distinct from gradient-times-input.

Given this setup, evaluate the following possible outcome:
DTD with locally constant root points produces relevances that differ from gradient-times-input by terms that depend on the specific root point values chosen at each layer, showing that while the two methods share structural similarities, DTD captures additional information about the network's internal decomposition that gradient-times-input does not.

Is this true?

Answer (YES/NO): NO